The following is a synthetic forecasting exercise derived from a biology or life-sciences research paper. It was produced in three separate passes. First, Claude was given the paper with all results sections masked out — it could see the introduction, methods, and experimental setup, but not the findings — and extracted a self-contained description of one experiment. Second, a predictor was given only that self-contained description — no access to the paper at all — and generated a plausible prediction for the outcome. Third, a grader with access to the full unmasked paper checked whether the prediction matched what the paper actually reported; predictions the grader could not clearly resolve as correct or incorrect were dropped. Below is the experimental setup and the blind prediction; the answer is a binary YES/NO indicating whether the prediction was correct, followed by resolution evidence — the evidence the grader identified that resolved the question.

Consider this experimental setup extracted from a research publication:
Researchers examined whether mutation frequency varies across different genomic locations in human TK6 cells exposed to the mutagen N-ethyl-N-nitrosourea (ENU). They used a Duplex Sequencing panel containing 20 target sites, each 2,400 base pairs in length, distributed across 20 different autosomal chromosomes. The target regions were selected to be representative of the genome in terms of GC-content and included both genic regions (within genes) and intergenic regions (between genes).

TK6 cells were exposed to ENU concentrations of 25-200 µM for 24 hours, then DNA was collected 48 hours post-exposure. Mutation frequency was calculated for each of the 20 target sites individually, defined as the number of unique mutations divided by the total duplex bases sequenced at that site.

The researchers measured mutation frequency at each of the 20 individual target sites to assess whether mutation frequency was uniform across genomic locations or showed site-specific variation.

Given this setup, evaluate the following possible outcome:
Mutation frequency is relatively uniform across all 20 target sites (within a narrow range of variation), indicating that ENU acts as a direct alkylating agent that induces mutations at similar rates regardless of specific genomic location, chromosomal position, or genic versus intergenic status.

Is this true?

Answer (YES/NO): NO